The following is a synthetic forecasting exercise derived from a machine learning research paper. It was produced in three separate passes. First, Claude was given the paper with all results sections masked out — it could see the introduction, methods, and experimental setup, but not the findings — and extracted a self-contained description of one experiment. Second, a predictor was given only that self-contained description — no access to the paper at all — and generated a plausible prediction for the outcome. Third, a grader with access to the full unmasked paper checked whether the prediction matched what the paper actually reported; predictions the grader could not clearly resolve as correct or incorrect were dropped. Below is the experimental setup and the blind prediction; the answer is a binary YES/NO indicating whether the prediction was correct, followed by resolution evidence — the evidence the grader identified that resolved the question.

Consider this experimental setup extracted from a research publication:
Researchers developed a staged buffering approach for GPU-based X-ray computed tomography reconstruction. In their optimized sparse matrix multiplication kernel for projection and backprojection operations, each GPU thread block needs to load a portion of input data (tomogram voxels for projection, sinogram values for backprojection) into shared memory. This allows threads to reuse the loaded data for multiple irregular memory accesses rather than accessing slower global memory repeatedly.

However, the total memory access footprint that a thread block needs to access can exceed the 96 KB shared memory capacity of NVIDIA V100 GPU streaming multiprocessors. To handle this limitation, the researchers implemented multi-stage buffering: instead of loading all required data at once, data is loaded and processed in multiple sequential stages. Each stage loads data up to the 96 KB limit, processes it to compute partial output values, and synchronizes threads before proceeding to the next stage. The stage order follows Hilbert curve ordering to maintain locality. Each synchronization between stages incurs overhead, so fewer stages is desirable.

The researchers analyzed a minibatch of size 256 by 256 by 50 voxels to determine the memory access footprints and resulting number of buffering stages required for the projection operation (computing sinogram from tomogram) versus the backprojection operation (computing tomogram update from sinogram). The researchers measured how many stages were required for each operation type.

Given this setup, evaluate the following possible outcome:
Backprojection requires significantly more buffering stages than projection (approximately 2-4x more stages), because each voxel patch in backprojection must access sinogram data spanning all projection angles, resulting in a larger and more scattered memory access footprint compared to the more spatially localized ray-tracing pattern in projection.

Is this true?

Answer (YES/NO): NO